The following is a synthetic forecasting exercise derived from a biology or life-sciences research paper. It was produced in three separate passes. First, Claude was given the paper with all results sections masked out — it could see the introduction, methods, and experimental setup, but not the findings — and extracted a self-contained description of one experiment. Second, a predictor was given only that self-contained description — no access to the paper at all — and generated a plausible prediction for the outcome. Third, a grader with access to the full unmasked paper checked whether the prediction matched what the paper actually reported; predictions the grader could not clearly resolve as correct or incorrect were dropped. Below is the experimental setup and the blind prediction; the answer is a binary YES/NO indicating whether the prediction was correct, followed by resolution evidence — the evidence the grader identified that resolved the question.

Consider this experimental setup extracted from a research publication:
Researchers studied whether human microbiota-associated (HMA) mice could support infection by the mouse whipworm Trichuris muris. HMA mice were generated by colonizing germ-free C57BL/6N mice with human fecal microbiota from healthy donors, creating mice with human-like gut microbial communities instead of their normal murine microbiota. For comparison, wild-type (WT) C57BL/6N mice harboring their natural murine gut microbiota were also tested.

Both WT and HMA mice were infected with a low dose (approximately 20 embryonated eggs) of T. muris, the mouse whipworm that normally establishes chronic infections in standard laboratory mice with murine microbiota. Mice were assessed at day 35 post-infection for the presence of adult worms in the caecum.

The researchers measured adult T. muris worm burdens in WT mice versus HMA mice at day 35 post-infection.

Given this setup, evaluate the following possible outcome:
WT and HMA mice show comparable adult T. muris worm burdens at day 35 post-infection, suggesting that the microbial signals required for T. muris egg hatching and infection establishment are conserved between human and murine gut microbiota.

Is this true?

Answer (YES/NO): NO